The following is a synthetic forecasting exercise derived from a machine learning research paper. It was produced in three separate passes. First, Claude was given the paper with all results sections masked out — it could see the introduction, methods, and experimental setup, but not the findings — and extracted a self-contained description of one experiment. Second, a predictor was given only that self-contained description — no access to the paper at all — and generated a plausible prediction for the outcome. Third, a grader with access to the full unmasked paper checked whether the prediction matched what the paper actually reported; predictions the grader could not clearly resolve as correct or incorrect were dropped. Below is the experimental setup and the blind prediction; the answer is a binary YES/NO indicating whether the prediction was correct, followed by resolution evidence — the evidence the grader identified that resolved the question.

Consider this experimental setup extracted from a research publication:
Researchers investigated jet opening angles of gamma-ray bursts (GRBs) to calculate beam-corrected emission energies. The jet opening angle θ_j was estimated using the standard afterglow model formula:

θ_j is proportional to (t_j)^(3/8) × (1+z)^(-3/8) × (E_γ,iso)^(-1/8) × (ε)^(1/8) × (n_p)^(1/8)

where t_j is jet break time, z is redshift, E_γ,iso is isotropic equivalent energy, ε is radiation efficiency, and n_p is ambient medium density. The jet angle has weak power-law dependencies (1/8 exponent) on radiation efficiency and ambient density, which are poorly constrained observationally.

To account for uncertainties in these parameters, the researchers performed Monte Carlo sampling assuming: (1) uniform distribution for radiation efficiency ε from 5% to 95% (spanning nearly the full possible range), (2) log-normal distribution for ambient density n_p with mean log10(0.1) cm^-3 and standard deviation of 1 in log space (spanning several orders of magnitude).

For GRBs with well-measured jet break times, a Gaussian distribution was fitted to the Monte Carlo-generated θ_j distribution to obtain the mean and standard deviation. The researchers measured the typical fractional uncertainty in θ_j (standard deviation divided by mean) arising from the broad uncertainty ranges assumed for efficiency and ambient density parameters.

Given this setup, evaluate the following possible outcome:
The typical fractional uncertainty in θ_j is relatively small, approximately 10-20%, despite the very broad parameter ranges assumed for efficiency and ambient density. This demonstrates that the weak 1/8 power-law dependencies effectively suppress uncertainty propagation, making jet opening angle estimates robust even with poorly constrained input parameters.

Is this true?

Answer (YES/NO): YES